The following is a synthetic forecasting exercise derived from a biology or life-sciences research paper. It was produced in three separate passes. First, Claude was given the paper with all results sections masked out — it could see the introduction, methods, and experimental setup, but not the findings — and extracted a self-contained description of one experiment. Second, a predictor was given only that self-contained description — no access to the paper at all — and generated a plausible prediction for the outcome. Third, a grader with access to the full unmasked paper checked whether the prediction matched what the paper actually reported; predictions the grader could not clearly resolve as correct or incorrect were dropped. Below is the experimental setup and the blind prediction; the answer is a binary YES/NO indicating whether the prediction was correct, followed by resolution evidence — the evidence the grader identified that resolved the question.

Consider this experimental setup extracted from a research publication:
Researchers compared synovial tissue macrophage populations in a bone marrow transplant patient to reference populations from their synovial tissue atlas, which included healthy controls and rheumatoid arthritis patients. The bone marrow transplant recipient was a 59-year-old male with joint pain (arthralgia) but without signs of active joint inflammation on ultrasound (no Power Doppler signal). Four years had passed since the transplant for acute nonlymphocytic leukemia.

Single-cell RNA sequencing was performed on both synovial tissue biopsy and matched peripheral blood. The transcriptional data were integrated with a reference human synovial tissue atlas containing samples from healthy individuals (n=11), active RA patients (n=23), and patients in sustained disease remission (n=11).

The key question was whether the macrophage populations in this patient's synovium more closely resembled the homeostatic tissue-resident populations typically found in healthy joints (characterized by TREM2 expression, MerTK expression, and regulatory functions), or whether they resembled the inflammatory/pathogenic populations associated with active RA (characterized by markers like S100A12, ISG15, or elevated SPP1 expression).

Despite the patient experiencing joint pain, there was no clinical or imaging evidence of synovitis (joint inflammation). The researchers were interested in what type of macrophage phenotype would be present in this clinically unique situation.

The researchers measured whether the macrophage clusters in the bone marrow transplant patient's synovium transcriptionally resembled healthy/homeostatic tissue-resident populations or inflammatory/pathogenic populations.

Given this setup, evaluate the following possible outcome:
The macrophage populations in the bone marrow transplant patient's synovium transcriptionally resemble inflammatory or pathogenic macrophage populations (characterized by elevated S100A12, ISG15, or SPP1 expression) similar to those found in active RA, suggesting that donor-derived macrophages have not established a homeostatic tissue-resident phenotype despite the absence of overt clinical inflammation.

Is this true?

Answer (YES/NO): NO